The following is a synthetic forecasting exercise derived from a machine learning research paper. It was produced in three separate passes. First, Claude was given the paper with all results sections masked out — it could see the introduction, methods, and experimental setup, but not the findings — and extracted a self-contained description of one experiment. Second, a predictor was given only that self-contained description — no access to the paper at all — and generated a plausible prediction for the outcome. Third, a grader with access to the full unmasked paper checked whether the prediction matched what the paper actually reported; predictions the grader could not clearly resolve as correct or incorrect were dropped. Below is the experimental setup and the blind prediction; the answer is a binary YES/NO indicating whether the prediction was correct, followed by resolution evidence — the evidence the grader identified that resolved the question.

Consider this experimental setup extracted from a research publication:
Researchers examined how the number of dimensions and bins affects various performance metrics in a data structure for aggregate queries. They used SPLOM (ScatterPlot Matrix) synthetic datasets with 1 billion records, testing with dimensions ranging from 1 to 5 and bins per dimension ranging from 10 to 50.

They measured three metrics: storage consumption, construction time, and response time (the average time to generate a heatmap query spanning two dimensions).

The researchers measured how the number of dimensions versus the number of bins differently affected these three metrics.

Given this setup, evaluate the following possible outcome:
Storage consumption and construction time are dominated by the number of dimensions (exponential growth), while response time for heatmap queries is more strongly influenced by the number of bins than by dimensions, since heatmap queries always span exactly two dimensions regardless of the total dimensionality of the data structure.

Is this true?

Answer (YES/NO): NO